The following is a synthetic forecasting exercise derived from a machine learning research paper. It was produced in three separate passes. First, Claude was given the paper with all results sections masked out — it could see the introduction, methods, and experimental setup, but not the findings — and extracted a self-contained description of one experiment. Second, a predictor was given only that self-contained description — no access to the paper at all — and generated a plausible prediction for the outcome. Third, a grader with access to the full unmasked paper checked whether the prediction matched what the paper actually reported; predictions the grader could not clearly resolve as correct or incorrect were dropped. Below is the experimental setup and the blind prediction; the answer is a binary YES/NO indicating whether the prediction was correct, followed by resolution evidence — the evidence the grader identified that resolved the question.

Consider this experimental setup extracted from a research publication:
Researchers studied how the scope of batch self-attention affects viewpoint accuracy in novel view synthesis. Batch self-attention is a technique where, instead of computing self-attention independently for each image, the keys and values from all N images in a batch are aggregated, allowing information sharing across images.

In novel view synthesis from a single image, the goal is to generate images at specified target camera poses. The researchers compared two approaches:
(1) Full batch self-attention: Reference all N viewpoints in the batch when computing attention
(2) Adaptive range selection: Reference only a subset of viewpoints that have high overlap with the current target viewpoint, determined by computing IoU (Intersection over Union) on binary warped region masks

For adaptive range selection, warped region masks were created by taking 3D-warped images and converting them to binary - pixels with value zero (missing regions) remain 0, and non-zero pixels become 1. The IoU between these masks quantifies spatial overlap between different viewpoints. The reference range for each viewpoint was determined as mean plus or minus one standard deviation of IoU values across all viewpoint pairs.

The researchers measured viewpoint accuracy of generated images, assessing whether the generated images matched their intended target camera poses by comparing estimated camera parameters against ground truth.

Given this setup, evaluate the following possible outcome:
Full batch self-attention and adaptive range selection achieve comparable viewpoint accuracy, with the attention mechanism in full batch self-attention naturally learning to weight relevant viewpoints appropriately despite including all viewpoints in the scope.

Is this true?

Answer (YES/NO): NO